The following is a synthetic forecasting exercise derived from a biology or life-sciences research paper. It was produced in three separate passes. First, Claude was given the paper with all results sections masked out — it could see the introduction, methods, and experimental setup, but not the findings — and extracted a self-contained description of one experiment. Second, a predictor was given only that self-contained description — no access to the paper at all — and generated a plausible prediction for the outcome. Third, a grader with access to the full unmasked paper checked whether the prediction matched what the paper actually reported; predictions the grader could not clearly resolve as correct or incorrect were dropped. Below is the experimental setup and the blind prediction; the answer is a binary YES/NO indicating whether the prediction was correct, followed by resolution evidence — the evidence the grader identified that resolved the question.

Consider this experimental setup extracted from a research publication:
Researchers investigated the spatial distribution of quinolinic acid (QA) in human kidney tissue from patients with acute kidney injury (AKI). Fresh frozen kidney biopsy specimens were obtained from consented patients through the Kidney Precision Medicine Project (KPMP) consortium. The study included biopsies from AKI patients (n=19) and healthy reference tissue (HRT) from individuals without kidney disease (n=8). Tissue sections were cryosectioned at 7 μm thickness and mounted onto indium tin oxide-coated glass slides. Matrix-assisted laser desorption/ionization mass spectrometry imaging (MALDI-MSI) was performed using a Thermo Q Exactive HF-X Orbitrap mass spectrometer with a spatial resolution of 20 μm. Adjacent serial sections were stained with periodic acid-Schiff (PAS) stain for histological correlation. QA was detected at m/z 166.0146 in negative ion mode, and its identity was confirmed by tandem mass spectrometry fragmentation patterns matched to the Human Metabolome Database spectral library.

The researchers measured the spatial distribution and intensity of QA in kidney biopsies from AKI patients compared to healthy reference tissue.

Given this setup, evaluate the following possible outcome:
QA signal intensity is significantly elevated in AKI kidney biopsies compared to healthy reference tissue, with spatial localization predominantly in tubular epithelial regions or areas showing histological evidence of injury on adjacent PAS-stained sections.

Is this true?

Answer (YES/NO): NO